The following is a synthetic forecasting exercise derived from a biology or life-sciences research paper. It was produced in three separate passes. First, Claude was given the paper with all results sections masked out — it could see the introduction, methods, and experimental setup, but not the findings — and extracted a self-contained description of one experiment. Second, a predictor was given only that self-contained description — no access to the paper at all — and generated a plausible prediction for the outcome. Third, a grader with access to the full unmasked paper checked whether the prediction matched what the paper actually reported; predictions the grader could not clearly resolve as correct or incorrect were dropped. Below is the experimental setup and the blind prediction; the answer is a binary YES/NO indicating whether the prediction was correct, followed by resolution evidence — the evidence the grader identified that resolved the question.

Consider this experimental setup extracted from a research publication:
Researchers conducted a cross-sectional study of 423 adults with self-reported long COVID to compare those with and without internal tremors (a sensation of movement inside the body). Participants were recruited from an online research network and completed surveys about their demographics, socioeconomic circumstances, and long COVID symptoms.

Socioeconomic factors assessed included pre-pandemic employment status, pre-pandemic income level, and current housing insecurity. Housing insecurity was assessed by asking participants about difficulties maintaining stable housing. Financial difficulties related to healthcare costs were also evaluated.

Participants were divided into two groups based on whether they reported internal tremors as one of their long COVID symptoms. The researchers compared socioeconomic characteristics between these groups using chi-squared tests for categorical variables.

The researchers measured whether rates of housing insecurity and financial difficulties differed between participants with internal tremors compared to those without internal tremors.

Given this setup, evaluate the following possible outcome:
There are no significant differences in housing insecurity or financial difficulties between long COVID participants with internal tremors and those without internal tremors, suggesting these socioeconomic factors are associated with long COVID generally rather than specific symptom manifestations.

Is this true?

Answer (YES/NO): NO